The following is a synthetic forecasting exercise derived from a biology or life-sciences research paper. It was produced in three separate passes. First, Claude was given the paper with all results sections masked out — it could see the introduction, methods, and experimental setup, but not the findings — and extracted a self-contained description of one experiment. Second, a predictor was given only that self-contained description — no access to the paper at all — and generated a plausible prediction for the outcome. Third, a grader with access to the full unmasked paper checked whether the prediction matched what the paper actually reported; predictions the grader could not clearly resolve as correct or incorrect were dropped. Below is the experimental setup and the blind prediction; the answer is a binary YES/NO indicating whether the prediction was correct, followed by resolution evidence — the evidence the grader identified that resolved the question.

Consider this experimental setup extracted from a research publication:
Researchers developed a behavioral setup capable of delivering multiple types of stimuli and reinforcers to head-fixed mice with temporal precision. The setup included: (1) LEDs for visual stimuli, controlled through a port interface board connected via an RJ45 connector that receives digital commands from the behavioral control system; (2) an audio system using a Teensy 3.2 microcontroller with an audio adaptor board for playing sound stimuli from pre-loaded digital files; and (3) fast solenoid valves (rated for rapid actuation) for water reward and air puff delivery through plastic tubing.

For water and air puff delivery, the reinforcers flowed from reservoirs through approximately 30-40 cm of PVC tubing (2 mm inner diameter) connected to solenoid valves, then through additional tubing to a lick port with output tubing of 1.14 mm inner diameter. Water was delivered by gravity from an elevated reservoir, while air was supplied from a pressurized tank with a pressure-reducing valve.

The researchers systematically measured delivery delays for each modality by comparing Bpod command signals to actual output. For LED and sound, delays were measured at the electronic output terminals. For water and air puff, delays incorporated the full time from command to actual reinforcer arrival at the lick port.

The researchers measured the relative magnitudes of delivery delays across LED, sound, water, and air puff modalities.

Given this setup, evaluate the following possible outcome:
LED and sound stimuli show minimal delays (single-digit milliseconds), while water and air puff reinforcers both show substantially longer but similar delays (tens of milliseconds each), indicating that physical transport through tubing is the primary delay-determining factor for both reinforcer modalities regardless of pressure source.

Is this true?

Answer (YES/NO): NO